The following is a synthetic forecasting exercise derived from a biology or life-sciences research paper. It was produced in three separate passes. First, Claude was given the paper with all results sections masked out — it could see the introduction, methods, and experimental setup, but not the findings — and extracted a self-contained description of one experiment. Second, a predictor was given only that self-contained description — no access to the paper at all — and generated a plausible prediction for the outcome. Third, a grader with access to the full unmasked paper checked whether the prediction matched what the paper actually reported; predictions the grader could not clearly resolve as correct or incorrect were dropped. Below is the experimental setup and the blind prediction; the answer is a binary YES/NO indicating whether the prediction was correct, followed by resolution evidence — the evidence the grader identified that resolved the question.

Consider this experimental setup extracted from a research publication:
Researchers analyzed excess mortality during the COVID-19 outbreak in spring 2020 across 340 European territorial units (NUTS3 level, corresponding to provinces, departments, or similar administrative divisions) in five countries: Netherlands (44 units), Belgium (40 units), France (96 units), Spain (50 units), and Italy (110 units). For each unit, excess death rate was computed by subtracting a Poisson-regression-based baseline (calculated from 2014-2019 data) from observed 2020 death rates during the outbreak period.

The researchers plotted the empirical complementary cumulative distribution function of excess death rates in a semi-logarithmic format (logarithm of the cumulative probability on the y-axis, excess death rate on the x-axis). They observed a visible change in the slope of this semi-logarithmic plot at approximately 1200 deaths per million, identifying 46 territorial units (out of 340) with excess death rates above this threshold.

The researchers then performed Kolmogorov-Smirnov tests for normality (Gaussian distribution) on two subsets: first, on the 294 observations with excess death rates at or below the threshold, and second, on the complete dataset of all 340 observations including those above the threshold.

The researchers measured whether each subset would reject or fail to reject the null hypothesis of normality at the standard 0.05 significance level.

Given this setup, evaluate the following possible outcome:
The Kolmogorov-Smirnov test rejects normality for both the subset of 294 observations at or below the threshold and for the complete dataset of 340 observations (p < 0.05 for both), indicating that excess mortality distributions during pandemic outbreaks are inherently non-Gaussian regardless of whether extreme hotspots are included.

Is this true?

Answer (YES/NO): NO